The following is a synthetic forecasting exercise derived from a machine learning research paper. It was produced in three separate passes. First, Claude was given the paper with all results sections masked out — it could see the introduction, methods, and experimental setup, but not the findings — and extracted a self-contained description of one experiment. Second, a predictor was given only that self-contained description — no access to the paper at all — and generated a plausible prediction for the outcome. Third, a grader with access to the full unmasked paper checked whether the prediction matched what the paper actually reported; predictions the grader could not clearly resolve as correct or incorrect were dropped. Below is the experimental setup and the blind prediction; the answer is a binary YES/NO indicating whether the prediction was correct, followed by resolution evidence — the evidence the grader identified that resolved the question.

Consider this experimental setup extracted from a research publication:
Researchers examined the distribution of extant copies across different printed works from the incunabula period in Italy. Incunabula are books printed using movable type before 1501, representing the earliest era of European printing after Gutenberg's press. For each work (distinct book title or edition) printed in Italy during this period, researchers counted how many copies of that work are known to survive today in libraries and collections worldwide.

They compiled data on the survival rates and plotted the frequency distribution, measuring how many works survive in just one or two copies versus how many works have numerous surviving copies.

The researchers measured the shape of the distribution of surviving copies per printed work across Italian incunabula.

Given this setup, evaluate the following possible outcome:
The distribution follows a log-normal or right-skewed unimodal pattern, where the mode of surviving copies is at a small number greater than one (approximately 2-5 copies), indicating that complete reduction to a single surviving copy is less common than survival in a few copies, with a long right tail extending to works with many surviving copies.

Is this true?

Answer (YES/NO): NO